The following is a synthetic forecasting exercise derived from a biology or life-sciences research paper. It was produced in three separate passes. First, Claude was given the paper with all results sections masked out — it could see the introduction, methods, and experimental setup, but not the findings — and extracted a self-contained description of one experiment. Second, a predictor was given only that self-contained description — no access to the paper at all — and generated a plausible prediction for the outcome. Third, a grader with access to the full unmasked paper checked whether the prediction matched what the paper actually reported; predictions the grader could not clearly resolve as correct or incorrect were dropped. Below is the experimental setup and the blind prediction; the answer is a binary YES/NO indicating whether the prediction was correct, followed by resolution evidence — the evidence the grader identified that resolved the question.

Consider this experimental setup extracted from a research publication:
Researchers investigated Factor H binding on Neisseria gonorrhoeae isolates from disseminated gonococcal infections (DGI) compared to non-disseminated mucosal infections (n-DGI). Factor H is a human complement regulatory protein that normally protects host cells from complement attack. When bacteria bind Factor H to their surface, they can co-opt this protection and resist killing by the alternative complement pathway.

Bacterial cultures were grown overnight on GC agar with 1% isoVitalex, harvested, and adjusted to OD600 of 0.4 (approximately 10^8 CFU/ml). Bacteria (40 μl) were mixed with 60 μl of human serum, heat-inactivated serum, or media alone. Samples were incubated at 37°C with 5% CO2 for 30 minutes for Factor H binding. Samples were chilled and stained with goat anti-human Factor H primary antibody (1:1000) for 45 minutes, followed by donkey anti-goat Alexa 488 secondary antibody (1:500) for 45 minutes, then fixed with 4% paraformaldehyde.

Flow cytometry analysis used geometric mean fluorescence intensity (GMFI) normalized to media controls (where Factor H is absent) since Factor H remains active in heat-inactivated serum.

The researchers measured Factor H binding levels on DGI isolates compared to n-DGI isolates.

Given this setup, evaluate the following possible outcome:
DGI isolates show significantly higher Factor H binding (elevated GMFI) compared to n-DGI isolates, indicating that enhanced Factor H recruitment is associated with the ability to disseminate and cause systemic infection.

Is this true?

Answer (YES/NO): NO